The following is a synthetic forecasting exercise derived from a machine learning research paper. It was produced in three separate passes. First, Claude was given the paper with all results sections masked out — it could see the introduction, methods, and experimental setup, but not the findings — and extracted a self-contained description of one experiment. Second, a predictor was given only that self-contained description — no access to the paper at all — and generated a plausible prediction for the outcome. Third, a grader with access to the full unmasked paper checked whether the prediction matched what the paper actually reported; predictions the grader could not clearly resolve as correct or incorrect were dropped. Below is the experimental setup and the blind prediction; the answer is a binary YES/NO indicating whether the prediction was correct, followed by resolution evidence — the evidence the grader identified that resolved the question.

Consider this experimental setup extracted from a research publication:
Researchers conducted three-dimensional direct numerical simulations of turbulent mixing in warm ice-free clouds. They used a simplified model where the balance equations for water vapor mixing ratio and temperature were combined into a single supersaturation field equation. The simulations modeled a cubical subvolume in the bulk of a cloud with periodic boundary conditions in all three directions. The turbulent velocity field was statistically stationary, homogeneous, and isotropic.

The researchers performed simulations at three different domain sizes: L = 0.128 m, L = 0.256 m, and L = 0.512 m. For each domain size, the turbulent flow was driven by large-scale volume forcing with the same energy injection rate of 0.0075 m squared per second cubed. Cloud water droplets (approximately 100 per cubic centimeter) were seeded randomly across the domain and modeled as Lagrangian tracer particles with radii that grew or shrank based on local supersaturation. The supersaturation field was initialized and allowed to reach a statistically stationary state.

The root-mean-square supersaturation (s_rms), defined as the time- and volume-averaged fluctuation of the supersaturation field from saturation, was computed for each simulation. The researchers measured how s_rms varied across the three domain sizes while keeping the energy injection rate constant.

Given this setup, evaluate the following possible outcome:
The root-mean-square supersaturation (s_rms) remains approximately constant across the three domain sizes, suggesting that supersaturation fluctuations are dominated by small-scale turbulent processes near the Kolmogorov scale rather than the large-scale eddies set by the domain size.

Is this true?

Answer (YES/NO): NO